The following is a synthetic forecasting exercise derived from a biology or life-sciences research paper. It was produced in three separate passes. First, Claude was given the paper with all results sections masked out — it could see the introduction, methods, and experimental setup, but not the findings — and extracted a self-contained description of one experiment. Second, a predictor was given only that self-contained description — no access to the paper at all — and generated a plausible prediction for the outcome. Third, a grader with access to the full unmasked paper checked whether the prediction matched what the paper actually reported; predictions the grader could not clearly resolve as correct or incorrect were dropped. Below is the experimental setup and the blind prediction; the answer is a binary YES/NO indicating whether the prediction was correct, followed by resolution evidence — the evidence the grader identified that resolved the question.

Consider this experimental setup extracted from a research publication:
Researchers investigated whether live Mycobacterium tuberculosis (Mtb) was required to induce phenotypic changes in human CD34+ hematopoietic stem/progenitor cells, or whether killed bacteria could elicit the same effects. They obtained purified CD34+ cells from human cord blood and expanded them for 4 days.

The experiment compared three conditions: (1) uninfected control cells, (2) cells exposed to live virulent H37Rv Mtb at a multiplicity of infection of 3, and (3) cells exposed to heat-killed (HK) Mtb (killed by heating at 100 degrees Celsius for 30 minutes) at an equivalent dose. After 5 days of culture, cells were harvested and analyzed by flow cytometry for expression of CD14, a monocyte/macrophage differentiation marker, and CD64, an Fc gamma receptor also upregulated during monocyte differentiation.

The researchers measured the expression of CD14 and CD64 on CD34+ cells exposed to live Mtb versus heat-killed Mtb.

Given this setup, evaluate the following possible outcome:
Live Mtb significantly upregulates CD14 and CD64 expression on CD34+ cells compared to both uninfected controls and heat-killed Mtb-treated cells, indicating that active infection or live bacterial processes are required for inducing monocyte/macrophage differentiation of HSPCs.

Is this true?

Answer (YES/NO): YES